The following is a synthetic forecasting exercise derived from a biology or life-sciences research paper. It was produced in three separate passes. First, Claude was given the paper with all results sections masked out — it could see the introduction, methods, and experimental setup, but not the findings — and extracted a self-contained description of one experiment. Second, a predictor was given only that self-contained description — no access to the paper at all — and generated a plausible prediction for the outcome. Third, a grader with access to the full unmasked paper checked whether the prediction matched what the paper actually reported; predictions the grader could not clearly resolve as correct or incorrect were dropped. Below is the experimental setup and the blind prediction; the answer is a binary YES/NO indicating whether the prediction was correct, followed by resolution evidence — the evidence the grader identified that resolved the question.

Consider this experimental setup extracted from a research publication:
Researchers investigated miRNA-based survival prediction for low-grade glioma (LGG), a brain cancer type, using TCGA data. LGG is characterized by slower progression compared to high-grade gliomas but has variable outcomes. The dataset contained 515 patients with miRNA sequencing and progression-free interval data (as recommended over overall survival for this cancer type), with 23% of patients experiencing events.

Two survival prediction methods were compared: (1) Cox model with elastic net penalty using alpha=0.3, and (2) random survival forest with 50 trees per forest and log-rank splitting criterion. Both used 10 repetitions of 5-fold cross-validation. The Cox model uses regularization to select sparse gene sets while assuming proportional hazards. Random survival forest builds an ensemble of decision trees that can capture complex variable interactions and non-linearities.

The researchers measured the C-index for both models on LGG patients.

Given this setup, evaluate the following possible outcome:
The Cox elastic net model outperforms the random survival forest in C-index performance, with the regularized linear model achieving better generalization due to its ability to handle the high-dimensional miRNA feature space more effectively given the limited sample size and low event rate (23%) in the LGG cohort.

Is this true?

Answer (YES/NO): NO